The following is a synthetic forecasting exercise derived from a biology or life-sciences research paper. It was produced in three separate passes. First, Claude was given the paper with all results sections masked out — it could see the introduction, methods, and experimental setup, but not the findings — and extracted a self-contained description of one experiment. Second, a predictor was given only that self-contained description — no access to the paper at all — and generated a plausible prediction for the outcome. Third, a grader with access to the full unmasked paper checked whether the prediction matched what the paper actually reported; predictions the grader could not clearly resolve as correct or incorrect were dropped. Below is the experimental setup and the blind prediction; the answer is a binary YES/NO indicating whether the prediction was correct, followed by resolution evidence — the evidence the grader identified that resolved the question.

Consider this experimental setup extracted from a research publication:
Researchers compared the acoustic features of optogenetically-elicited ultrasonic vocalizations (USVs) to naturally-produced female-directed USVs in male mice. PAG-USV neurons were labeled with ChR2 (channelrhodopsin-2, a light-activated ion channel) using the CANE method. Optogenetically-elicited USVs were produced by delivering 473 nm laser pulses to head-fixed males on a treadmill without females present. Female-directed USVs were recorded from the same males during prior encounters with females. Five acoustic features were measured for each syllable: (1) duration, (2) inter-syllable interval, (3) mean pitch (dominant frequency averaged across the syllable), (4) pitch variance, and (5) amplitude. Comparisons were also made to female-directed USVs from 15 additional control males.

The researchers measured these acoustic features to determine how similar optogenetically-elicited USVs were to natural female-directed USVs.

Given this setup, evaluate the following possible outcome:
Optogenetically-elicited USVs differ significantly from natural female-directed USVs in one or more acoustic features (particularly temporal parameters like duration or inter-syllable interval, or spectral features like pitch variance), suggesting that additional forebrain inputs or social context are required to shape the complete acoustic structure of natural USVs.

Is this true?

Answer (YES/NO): NO